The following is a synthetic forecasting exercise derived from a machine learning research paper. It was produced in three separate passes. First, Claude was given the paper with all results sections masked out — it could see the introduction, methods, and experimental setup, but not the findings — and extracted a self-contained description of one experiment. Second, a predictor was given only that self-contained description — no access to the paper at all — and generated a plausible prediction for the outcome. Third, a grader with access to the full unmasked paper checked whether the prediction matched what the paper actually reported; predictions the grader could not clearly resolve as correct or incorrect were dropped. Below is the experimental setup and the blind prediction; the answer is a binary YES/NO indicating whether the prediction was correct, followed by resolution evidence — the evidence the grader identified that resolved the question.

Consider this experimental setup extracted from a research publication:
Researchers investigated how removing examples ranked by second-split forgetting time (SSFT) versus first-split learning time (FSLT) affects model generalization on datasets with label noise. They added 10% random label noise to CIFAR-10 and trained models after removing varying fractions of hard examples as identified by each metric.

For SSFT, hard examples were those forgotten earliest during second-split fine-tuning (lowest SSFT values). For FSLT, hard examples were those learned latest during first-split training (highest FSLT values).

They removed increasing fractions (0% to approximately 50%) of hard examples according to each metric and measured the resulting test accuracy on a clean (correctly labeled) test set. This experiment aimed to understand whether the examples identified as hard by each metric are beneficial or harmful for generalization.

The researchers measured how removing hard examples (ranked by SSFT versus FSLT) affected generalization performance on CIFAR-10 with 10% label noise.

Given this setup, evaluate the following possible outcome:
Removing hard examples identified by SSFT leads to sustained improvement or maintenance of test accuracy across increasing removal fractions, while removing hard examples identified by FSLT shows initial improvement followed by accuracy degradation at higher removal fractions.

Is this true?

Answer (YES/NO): NO